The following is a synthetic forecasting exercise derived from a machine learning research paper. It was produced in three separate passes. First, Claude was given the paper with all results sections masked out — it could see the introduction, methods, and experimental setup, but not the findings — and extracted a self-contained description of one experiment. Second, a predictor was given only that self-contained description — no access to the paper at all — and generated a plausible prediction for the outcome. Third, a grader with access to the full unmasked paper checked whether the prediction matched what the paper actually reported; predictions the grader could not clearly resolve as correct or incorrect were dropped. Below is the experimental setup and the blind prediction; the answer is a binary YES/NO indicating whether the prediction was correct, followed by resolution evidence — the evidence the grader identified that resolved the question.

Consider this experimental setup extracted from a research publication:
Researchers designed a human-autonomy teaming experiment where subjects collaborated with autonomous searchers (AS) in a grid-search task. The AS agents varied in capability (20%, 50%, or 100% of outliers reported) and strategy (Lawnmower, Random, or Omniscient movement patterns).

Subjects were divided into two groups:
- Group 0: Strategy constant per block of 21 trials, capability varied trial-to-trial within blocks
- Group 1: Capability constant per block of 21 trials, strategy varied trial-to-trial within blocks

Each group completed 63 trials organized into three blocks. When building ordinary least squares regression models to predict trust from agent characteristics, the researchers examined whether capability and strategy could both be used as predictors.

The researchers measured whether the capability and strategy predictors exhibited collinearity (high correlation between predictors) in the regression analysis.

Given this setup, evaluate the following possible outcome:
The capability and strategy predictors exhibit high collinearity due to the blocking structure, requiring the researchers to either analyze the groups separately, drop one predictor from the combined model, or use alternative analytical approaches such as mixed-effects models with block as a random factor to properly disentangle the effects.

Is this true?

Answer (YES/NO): YES